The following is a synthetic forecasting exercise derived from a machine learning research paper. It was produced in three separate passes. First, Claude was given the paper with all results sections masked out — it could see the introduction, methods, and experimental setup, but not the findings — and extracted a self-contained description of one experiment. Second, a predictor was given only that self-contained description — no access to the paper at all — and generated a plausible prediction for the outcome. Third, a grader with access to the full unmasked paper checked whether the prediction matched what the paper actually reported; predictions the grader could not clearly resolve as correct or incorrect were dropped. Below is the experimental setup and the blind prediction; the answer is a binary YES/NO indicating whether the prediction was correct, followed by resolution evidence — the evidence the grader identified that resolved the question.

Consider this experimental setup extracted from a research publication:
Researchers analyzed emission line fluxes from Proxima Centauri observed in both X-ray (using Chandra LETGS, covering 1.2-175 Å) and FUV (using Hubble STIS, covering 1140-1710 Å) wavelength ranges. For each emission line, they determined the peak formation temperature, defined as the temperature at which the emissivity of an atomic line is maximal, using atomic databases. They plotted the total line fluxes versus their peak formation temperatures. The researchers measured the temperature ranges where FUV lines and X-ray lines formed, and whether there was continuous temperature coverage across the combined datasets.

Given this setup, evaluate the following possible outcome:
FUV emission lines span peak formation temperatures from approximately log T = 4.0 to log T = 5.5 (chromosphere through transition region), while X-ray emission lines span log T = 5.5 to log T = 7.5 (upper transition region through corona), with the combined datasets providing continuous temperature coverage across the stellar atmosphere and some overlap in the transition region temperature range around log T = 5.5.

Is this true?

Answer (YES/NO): NO